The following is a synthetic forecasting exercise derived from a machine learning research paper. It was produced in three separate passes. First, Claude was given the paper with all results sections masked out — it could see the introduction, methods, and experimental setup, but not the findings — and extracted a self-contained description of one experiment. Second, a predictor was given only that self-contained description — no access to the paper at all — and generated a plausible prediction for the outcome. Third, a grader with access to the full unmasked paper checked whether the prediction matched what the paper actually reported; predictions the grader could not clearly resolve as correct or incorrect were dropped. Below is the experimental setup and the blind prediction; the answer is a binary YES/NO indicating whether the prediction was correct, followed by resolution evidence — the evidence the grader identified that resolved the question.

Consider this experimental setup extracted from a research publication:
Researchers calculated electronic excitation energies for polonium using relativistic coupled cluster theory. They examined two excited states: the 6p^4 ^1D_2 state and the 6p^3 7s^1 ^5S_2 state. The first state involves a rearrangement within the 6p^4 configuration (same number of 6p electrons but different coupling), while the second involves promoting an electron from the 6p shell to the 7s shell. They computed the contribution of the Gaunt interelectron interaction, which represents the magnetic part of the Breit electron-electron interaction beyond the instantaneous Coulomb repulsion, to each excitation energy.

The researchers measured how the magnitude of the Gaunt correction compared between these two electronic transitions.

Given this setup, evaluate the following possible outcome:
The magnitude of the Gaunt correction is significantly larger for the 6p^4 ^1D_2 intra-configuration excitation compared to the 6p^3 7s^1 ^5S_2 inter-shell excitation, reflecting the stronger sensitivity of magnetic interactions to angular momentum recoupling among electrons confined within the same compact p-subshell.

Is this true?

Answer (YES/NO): YES